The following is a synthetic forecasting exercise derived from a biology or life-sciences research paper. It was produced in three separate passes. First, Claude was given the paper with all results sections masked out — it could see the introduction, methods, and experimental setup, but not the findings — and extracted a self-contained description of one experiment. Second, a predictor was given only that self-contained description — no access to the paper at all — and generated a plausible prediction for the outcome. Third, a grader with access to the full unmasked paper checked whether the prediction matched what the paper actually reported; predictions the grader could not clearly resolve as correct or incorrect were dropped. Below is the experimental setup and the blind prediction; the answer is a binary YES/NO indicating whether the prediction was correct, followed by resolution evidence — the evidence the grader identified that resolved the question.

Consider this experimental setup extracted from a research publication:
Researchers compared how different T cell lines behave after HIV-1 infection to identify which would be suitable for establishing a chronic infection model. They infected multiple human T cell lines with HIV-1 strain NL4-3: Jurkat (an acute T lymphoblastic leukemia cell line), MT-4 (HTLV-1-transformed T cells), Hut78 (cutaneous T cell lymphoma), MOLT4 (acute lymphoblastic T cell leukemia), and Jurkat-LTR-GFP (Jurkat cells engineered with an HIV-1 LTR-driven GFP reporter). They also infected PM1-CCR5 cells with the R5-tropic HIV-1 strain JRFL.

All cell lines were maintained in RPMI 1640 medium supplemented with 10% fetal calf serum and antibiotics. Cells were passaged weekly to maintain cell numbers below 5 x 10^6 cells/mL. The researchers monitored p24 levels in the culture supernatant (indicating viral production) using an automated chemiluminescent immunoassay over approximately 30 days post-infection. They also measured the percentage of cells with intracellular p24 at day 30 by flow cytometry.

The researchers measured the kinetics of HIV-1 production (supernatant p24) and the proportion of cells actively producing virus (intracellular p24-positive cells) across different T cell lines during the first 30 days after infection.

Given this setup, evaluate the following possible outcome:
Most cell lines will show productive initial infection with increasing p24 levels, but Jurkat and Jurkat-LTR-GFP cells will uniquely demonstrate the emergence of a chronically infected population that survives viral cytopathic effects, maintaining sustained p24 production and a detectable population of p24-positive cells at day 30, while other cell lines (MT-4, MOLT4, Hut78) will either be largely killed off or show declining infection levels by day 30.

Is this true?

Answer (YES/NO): NO